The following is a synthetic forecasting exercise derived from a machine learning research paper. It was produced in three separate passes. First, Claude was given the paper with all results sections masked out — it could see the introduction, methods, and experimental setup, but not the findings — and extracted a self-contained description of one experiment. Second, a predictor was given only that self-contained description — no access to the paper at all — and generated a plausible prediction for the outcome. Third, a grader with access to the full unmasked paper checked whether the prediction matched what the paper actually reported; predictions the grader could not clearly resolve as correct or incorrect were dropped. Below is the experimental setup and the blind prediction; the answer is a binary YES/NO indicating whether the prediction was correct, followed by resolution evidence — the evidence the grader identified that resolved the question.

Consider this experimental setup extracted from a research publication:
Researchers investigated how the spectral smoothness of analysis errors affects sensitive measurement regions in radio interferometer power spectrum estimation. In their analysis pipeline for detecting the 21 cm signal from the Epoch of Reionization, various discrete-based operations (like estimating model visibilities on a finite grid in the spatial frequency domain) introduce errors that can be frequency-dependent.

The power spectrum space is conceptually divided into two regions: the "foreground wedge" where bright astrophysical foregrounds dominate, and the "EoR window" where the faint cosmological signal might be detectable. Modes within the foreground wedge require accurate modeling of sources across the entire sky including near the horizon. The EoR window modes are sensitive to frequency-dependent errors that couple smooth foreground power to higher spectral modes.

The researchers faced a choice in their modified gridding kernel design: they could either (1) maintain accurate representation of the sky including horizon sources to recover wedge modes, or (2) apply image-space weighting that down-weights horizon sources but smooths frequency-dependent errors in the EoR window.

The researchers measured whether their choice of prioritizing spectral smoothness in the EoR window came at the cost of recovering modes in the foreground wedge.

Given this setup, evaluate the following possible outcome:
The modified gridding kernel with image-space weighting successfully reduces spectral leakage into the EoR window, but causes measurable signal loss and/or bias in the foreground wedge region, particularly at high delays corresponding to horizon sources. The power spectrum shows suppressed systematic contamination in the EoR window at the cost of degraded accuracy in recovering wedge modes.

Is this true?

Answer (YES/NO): NO